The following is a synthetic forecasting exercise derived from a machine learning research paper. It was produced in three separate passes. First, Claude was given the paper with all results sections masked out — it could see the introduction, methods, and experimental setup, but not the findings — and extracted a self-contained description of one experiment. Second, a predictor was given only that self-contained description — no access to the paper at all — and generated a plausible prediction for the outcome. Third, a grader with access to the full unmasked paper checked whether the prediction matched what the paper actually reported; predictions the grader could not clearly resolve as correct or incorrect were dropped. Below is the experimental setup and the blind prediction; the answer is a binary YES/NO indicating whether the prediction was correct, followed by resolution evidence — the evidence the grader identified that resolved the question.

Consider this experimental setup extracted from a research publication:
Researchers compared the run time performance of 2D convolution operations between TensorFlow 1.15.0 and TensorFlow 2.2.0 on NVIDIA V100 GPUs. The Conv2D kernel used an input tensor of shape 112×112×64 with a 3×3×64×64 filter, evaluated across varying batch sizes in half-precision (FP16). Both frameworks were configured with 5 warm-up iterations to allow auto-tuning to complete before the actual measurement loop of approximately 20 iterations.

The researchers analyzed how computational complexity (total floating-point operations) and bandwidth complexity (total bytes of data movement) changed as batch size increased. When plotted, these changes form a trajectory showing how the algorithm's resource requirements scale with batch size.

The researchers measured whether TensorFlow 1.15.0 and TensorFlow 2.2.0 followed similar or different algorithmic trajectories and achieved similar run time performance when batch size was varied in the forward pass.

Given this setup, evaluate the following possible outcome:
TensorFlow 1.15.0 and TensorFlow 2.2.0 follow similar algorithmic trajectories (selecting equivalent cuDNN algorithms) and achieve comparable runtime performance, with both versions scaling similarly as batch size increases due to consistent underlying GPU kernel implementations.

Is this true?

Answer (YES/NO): YES